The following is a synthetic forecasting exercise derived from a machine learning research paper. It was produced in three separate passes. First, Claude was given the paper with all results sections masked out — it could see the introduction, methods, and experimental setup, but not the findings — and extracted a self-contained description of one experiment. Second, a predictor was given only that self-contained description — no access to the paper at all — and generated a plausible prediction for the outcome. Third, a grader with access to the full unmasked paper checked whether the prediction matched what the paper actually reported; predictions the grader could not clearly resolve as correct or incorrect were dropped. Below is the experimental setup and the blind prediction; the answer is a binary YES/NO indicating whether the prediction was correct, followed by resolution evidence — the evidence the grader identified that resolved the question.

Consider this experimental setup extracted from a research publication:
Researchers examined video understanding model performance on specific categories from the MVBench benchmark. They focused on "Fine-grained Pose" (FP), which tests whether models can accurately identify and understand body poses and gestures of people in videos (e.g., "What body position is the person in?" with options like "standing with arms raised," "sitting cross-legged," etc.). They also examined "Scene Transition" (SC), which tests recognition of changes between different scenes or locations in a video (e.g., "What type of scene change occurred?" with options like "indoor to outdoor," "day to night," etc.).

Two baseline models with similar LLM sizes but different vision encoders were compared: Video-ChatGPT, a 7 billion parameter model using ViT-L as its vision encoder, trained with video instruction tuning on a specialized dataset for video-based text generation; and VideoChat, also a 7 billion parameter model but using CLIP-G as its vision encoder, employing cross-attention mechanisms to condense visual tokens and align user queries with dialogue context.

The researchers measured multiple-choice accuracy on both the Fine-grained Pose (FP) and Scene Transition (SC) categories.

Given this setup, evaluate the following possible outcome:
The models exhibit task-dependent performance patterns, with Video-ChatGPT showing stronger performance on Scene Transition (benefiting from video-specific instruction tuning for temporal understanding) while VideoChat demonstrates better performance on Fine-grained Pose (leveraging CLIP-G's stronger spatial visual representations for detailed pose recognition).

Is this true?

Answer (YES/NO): NO